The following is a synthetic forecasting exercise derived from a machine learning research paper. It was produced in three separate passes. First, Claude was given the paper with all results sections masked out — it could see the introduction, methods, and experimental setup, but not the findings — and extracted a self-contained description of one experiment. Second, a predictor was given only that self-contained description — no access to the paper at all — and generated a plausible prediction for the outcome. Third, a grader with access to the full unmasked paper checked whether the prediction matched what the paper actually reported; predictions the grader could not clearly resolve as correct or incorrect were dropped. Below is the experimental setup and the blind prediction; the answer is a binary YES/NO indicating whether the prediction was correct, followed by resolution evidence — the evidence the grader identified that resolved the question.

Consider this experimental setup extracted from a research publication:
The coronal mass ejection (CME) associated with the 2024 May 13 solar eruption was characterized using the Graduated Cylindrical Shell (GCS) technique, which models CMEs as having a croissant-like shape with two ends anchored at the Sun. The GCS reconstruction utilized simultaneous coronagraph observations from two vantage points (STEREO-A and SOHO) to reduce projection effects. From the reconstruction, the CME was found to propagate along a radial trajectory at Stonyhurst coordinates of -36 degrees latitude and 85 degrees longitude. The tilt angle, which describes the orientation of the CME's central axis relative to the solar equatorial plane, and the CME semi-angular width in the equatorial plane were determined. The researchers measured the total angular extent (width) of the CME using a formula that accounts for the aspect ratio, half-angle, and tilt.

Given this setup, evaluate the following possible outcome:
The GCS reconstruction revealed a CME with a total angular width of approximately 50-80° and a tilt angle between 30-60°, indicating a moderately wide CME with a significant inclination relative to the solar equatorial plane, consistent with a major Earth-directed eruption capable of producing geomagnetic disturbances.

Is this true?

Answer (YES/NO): NO